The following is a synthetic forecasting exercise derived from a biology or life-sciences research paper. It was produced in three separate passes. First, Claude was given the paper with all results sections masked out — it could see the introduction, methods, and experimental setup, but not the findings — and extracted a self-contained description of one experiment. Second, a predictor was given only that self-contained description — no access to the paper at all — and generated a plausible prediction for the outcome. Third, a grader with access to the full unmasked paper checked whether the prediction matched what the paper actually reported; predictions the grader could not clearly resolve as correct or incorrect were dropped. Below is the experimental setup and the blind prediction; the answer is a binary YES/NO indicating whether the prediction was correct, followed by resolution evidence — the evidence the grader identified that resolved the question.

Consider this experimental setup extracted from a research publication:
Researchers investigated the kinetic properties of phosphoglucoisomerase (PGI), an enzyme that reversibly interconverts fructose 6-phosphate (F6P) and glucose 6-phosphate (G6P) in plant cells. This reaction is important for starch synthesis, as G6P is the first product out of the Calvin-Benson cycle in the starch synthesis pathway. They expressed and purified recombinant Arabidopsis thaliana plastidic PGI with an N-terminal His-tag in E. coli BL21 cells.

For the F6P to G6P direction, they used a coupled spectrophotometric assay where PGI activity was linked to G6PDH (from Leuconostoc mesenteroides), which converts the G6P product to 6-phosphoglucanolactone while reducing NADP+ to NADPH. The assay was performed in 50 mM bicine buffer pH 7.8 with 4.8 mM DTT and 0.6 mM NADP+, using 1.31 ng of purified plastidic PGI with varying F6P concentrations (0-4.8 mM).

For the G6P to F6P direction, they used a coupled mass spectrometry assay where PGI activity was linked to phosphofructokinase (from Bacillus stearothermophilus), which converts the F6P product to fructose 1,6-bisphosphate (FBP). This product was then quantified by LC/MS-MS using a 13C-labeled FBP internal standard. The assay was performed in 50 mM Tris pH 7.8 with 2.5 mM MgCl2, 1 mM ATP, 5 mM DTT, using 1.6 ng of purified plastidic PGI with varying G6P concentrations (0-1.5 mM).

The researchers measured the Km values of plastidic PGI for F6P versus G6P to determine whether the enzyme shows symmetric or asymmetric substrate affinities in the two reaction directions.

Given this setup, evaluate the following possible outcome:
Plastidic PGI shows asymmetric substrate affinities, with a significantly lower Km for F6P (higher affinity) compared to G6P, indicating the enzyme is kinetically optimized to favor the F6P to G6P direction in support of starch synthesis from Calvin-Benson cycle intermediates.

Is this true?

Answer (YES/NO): YES